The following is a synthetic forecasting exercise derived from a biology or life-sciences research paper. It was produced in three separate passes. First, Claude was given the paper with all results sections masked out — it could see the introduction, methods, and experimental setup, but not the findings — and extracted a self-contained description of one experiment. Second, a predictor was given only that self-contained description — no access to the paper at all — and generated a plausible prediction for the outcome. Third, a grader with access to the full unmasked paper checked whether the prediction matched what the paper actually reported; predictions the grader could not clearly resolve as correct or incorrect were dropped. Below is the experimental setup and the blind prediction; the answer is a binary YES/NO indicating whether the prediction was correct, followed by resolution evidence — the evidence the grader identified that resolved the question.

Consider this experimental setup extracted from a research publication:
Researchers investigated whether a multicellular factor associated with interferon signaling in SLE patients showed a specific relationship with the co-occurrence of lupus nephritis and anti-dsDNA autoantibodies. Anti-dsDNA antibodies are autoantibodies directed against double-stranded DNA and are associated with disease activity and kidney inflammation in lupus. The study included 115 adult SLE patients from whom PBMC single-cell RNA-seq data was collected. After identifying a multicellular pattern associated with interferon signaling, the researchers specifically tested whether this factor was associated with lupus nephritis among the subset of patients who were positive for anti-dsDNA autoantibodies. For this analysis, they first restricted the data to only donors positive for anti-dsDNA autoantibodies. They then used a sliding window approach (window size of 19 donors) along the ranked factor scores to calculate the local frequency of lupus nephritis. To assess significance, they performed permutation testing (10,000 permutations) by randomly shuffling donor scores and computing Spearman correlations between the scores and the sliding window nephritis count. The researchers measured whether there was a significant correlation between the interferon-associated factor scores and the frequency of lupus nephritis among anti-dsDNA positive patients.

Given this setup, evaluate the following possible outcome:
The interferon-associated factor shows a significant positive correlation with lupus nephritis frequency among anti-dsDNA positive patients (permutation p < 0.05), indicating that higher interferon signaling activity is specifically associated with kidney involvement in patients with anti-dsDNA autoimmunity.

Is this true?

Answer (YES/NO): NO